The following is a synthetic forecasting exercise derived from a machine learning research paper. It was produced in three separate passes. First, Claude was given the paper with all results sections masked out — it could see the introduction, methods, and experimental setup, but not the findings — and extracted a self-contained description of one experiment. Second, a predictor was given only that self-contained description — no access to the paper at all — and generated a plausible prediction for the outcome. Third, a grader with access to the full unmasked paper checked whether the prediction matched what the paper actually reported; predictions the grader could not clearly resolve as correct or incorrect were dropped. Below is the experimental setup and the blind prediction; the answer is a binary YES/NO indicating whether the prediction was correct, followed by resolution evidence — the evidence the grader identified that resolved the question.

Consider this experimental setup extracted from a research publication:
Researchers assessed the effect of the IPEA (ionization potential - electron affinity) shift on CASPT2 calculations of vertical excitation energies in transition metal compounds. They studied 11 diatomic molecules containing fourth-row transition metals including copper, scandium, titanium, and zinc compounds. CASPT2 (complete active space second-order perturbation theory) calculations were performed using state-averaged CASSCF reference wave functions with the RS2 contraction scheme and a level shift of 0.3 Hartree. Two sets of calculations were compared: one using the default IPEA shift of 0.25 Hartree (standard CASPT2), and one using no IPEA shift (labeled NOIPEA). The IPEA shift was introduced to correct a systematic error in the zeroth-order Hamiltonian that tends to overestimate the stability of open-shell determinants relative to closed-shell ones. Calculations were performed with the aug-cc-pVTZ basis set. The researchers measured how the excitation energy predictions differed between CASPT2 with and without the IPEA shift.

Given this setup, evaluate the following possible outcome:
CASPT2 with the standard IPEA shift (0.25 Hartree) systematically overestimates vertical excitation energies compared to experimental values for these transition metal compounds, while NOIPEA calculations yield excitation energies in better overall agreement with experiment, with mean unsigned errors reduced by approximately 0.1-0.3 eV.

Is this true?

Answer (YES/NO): NO